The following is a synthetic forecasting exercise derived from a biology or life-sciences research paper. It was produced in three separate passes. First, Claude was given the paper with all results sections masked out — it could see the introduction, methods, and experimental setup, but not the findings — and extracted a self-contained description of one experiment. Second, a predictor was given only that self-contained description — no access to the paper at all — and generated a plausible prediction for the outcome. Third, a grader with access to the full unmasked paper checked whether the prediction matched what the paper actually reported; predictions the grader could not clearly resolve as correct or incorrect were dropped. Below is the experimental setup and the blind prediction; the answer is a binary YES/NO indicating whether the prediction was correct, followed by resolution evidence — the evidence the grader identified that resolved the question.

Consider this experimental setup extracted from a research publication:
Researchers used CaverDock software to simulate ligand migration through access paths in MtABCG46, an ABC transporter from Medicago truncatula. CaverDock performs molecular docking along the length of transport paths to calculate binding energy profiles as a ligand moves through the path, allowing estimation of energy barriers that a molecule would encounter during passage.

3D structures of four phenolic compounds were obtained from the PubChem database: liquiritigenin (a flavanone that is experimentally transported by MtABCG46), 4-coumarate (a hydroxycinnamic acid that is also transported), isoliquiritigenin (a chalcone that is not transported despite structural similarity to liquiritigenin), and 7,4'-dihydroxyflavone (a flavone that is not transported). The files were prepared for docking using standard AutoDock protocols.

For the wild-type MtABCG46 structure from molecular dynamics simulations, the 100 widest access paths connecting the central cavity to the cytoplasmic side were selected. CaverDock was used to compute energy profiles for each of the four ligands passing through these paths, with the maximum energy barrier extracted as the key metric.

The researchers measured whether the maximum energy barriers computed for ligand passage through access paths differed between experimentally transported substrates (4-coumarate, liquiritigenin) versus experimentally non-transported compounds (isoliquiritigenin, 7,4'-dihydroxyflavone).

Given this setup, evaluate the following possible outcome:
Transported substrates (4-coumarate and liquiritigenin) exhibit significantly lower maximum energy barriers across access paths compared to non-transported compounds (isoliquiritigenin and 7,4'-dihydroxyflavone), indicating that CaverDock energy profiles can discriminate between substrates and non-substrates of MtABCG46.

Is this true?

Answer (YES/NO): YES